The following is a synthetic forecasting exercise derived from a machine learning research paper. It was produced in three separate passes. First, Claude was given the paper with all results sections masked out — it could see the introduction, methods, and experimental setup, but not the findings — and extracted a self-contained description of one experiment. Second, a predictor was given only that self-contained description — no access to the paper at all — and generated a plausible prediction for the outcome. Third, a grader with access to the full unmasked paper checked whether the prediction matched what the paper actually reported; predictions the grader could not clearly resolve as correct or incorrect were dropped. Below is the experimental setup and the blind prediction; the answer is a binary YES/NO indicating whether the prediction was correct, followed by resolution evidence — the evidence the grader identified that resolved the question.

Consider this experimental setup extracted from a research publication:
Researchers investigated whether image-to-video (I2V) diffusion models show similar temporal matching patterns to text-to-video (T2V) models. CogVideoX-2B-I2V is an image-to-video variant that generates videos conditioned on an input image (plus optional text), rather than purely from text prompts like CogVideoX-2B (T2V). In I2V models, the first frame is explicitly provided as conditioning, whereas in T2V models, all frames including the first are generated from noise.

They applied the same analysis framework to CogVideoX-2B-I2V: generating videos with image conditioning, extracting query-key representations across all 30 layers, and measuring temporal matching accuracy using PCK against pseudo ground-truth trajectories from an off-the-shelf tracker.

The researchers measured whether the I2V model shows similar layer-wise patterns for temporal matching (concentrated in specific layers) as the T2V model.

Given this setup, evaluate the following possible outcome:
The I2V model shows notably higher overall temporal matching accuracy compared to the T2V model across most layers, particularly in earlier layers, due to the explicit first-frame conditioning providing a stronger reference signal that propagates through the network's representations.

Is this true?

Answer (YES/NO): NO